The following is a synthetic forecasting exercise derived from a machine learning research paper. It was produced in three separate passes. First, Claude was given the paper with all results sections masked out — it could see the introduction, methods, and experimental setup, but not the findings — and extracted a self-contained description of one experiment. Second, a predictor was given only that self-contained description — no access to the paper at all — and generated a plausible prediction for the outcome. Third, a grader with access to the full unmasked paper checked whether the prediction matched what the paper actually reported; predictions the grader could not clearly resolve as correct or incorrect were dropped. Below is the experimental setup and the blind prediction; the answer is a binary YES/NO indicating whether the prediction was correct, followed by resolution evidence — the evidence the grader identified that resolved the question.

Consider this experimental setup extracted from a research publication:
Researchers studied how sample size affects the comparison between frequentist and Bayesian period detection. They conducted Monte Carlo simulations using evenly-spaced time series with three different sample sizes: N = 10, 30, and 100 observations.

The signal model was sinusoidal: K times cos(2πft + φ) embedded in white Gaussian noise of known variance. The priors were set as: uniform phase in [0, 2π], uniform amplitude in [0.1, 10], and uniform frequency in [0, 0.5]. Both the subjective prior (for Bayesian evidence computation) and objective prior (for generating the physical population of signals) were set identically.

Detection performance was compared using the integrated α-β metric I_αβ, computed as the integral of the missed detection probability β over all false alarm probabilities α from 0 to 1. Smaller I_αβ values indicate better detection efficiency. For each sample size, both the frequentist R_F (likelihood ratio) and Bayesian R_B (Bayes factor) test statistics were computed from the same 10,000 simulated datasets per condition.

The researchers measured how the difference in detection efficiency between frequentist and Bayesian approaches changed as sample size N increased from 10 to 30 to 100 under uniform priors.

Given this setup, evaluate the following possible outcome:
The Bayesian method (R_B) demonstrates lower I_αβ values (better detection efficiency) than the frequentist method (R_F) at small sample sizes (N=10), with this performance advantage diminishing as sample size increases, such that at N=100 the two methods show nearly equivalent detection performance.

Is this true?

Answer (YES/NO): NO